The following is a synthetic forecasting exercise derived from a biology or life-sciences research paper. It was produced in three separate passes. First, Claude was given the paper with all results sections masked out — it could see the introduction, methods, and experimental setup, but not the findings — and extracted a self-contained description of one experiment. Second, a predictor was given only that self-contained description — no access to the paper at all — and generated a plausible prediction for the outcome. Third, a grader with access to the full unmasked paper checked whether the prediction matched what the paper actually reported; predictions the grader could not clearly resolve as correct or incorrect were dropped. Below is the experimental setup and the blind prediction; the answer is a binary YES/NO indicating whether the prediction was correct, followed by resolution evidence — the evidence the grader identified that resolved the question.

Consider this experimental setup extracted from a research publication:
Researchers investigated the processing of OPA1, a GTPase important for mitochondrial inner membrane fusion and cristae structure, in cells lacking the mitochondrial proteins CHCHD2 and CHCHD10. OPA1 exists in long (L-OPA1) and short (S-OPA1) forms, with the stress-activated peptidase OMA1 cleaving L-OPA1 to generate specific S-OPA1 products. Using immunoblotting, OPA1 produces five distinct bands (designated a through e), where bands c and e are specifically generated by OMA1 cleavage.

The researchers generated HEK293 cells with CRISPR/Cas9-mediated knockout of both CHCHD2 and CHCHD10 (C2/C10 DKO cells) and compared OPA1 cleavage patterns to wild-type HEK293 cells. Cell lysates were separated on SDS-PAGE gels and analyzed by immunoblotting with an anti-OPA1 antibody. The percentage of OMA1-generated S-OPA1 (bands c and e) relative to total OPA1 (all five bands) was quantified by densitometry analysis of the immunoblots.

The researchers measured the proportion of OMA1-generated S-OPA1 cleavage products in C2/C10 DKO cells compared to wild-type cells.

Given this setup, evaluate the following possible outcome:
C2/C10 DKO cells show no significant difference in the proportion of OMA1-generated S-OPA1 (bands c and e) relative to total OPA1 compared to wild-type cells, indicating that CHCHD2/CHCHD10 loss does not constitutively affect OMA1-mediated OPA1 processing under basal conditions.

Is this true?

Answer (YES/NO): NO